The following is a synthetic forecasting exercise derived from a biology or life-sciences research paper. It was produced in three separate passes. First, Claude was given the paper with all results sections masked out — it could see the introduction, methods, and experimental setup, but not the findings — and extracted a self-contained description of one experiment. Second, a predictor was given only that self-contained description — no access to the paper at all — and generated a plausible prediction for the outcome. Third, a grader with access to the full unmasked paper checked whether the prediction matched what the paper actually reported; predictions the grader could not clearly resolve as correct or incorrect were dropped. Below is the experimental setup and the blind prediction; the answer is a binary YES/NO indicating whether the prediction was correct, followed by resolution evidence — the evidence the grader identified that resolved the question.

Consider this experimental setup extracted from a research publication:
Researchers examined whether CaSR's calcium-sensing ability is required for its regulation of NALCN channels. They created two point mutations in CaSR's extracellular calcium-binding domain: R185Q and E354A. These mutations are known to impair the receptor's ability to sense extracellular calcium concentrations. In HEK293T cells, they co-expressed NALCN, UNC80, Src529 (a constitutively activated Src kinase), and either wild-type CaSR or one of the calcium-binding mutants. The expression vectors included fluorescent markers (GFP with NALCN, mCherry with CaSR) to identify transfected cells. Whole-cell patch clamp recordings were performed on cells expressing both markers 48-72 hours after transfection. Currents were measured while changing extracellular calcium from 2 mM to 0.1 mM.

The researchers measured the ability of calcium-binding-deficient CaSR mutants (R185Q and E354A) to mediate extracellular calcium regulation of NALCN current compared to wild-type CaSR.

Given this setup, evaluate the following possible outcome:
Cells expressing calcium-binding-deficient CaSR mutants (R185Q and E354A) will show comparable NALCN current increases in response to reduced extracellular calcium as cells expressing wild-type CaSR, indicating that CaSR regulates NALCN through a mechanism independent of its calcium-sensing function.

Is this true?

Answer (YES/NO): NO